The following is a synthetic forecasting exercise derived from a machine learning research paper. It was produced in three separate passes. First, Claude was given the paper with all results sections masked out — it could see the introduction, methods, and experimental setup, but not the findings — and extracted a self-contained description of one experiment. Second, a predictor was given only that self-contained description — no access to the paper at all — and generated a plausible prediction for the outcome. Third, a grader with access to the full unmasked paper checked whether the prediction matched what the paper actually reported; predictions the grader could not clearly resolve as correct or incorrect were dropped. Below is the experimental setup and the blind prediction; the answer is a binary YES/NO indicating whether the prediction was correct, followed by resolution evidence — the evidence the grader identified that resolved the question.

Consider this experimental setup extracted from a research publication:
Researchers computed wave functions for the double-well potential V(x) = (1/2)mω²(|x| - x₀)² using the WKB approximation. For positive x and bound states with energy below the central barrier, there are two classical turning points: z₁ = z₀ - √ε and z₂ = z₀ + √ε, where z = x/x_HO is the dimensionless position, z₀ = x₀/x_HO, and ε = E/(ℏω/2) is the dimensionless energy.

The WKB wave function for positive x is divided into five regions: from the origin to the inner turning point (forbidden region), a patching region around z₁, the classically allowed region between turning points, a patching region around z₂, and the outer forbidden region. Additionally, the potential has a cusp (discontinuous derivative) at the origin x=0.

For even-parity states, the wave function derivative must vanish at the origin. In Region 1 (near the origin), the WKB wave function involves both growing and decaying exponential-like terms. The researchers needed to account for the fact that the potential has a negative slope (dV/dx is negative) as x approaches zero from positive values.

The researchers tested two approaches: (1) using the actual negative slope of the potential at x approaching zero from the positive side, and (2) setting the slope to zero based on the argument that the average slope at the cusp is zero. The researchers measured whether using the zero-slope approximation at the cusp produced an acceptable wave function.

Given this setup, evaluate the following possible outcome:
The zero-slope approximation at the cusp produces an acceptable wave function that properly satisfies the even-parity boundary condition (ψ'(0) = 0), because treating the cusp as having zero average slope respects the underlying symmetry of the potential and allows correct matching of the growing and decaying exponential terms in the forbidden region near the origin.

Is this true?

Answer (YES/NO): NO